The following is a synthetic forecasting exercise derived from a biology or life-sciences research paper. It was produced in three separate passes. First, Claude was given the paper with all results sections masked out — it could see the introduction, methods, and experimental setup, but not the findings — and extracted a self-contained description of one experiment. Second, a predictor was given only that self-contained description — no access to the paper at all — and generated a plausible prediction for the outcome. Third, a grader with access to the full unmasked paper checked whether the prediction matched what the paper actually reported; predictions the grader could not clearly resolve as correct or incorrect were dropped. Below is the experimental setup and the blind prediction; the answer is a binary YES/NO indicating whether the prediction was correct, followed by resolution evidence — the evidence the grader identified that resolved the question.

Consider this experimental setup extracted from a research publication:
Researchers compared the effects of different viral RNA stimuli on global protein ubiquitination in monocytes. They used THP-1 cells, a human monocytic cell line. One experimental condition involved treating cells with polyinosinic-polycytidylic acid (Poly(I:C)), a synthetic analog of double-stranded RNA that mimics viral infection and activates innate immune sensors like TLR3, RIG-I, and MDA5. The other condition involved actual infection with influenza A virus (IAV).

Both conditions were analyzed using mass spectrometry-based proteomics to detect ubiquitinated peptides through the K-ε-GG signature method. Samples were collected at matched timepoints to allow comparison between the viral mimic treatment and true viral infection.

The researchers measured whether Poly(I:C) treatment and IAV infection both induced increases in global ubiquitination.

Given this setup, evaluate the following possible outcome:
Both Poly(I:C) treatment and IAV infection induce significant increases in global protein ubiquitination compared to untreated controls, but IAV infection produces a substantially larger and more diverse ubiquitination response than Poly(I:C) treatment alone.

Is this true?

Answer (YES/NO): NO